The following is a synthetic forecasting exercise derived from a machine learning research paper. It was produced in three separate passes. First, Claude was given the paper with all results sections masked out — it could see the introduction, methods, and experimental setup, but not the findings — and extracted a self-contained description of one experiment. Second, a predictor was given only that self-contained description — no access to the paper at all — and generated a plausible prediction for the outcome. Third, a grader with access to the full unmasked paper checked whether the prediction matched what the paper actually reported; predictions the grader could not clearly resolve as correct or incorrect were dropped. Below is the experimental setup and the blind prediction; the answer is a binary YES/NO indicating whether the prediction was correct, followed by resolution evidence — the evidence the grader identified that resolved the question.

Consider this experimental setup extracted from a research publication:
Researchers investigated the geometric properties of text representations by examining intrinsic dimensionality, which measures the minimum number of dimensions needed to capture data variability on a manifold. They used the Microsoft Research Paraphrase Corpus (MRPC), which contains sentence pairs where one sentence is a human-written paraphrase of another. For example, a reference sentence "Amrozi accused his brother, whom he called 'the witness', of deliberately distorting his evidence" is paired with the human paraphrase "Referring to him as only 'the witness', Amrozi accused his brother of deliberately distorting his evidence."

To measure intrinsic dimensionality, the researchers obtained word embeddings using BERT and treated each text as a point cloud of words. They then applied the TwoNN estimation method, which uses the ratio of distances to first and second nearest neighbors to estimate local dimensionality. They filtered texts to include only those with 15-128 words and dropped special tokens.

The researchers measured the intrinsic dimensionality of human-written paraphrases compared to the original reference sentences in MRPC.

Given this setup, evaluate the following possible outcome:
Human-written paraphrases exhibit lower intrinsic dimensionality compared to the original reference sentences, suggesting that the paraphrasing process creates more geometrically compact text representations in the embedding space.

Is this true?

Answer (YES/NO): NO